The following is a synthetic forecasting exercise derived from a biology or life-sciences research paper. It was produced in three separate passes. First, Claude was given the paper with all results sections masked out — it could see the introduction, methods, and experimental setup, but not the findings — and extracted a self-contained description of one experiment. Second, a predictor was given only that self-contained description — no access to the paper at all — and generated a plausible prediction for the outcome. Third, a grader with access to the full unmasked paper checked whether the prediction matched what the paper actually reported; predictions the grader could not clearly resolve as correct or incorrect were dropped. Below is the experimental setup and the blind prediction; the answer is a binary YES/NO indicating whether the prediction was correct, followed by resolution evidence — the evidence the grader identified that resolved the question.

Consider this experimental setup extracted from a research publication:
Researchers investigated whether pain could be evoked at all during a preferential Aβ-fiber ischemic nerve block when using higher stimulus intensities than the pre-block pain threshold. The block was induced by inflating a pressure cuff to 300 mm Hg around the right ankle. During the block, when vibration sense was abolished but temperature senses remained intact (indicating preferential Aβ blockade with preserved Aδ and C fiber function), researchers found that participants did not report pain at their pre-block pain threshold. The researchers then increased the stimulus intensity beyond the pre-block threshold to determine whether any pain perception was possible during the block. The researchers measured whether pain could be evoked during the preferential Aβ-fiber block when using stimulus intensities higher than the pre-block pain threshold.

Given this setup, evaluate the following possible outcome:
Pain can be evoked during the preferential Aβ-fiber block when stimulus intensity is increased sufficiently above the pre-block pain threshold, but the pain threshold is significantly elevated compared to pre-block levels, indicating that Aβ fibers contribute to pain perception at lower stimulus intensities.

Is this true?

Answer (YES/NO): YES